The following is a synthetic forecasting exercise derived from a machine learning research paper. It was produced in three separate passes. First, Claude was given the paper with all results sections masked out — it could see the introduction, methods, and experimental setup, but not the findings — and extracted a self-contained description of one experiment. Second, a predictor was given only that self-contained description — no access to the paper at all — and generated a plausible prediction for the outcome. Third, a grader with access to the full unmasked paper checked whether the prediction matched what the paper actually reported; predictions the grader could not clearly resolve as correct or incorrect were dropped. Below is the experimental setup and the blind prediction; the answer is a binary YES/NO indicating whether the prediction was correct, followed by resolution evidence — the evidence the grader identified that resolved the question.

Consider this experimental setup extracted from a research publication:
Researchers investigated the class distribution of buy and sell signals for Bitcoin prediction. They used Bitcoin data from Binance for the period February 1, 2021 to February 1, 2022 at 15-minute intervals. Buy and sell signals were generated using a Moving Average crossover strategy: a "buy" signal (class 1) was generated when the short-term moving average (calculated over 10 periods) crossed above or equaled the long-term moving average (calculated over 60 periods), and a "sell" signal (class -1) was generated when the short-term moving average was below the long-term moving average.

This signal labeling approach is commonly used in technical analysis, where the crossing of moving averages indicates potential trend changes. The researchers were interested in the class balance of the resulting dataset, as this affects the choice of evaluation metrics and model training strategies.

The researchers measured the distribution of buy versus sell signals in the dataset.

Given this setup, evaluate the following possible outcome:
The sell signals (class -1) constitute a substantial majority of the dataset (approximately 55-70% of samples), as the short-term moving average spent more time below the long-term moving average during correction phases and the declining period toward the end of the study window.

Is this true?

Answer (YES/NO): NO